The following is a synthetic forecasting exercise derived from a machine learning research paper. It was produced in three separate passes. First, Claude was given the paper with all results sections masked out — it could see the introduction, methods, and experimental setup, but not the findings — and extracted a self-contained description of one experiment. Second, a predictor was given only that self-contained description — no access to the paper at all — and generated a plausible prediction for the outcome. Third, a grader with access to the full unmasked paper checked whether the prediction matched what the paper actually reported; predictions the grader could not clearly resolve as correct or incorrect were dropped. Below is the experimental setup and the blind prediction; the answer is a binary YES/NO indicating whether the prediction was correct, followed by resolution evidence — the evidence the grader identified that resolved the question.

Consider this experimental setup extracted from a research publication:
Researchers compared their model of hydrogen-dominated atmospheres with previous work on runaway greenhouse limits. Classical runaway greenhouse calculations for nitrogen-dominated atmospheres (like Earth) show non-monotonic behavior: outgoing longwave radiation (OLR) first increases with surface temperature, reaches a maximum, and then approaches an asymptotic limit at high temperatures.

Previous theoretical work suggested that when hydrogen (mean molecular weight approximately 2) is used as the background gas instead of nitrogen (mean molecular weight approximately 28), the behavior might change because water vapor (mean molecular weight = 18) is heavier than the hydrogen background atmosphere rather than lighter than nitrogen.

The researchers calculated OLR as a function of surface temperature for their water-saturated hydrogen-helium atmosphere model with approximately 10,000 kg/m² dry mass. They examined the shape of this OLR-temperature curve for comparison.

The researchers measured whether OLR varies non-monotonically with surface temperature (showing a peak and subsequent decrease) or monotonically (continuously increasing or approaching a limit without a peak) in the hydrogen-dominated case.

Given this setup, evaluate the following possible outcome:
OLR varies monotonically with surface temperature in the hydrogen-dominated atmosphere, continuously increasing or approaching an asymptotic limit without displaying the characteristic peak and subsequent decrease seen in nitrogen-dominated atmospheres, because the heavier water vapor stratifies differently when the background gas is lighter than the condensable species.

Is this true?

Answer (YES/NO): YES